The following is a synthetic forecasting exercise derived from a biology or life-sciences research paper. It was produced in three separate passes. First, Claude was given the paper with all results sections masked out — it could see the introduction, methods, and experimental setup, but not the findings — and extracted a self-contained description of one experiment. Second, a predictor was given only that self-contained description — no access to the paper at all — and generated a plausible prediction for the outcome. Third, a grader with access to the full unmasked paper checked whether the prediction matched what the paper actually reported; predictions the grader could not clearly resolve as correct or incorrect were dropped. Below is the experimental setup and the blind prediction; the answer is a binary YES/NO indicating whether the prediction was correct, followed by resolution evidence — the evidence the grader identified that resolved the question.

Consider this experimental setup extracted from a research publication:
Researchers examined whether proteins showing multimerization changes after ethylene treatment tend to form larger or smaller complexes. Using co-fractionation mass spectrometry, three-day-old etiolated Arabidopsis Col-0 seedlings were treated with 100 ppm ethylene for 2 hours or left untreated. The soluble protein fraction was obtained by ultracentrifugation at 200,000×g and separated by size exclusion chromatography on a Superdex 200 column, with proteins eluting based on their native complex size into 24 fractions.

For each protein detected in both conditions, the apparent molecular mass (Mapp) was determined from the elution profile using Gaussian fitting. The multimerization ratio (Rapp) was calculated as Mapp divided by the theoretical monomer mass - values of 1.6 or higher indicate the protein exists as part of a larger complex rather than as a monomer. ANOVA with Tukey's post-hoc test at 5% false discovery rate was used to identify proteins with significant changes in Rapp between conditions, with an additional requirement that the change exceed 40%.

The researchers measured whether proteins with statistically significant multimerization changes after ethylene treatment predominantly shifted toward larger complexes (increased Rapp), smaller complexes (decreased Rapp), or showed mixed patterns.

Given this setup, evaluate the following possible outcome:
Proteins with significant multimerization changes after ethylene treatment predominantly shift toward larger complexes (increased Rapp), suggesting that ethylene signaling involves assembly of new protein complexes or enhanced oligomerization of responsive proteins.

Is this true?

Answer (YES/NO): NO